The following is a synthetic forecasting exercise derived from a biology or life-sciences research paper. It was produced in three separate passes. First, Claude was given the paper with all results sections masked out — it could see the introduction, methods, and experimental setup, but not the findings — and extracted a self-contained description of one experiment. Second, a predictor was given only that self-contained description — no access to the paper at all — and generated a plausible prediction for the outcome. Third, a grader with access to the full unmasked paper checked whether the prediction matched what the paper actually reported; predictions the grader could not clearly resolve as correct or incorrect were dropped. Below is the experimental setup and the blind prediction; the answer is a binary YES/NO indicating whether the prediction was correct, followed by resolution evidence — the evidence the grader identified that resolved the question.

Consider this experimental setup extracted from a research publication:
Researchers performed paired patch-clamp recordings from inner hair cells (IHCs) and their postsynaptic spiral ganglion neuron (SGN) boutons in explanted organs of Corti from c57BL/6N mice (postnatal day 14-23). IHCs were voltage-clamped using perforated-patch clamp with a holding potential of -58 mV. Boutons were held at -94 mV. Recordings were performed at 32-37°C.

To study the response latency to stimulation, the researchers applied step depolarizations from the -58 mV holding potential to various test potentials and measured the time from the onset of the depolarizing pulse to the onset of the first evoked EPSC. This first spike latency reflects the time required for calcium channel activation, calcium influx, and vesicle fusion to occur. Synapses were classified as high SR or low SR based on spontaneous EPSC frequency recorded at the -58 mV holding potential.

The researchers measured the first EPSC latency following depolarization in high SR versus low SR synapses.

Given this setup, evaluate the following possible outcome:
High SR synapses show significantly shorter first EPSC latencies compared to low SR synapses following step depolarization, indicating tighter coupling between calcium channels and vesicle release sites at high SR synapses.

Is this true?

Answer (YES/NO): YES